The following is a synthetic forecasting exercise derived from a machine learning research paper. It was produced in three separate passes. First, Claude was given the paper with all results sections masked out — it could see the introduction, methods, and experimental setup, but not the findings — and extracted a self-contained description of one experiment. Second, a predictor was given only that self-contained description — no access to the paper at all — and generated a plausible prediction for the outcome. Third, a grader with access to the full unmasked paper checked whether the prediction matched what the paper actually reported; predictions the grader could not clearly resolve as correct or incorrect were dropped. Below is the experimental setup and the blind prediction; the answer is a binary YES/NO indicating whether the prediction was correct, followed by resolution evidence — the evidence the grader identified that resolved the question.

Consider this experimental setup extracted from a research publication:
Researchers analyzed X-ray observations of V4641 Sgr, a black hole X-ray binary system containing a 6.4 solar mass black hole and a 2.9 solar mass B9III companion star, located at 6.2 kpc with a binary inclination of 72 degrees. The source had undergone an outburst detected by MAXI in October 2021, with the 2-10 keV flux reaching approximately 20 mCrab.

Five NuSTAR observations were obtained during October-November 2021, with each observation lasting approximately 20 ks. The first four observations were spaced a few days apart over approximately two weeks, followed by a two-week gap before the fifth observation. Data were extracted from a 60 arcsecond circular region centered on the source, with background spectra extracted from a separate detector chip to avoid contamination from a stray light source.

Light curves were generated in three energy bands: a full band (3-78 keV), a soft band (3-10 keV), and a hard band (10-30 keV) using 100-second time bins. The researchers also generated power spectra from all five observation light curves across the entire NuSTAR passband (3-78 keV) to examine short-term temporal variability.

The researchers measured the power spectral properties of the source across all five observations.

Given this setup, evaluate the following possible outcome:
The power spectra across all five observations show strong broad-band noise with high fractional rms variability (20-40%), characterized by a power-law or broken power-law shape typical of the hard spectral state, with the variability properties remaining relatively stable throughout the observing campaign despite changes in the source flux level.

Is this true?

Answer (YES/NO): NO